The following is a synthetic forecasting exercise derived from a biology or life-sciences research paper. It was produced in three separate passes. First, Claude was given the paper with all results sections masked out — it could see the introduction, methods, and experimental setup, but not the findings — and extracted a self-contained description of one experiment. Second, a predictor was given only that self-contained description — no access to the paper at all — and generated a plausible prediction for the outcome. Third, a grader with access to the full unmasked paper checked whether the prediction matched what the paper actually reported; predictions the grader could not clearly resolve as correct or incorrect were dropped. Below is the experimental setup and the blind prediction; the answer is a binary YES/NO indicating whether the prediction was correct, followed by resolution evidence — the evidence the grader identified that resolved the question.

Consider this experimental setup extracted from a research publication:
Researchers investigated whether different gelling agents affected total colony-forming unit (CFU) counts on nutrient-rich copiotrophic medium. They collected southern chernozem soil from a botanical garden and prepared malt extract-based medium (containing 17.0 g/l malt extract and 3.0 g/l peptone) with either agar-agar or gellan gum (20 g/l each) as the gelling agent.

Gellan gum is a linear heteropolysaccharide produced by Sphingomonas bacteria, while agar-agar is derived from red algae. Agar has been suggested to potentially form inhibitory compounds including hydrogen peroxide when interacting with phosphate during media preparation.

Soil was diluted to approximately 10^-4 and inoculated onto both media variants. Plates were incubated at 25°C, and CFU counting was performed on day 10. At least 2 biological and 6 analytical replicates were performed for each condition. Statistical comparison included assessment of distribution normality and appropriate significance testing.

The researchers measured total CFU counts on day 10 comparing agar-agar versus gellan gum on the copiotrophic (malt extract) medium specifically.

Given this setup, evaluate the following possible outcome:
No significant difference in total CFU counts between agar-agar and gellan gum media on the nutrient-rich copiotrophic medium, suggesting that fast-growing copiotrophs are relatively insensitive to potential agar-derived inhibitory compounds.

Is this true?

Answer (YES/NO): NO